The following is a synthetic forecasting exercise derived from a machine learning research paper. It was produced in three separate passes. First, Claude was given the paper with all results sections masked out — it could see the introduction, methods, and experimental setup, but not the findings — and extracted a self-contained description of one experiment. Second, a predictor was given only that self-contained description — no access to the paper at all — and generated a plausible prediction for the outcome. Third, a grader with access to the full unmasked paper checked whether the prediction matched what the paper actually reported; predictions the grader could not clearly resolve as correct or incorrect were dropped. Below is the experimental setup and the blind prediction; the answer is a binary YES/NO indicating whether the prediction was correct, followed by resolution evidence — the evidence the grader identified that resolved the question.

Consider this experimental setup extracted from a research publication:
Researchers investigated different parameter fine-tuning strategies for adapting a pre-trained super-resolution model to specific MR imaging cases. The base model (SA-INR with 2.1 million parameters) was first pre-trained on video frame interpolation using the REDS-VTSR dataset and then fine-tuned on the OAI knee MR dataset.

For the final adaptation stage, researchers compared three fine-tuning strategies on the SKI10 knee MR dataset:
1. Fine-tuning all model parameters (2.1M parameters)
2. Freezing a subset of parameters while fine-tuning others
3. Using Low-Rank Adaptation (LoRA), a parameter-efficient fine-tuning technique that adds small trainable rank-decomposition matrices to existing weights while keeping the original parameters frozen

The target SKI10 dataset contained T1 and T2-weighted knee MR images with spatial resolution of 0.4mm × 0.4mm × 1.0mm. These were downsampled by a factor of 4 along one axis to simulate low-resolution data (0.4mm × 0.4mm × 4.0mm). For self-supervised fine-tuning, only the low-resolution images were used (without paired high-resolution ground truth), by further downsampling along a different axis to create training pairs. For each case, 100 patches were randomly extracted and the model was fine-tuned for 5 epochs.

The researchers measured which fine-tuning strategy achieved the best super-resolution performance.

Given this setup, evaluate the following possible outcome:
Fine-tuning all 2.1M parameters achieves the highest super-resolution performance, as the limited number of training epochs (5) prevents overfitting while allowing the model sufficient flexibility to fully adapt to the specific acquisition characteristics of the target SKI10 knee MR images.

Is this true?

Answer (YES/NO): YES